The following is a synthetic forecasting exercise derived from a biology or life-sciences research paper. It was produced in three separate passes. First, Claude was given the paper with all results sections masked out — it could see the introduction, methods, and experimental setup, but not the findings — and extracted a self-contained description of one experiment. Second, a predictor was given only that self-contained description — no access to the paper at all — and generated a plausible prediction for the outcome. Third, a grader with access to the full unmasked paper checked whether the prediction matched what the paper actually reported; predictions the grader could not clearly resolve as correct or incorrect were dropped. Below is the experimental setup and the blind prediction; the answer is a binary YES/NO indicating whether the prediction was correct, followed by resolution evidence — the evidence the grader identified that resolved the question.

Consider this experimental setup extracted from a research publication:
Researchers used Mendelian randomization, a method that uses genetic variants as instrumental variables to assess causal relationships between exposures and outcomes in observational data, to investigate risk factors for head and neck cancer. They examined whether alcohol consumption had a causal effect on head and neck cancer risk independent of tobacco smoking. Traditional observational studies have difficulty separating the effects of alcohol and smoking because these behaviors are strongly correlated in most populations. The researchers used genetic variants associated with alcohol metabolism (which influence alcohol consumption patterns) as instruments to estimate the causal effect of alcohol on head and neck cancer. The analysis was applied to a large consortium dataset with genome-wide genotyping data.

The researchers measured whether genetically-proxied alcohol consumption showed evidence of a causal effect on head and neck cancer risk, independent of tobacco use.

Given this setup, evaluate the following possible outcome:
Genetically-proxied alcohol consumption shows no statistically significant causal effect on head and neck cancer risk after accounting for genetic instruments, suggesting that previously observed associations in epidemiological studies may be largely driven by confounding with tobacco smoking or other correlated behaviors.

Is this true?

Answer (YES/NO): NO